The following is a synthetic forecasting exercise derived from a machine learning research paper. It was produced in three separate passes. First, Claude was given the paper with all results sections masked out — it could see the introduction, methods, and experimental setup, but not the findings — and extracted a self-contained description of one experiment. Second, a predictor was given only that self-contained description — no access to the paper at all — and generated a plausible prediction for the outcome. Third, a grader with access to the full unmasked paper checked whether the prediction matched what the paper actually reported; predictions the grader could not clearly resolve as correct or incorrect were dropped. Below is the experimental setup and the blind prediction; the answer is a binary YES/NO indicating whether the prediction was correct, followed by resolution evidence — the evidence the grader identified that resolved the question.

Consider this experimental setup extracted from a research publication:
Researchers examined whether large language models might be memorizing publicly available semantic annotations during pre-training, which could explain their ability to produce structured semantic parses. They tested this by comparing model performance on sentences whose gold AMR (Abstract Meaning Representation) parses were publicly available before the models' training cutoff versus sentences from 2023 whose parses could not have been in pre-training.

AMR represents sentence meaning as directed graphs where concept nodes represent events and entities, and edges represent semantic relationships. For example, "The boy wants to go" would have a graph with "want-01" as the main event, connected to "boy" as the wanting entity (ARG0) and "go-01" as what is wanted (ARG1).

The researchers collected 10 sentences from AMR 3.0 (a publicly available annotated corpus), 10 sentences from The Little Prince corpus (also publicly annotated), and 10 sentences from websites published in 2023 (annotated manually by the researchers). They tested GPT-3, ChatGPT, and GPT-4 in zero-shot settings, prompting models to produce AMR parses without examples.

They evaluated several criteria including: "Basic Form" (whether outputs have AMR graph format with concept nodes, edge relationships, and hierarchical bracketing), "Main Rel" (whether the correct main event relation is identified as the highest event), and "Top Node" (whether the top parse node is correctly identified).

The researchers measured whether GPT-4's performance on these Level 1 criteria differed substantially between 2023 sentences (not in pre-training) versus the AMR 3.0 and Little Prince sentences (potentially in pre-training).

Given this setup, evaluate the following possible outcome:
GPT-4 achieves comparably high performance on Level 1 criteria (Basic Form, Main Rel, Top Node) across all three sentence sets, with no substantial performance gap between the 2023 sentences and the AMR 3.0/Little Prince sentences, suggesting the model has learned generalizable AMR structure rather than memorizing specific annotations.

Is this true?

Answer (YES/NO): NO